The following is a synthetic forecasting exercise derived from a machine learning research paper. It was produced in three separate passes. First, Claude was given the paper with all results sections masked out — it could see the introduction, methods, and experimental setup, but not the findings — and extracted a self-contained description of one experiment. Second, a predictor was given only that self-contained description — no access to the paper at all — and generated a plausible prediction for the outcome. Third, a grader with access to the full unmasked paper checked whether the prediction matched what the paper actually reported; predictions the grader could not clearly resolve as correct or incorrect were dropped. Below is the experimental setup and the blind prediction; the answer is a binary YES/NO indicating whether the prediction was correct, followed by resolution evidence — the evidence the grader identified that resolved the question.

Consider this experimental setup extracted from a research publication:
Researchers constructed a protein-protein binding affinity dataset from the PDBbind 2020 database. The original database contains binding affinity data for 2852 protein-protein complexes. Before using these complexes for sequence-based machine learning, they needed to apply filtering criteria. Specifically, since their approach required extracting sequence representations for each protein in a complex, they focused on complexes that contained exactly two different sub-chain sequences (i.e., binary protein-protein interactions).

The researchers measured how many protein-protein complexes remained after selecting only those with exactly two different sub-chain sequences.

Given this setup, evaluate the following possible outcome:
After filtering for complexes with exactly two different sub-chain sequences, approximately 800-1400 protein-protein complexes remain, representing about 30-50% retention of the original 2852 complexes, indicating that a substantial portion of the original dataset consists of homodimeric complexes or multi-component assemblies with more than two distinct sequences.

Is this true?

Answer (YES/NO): NO